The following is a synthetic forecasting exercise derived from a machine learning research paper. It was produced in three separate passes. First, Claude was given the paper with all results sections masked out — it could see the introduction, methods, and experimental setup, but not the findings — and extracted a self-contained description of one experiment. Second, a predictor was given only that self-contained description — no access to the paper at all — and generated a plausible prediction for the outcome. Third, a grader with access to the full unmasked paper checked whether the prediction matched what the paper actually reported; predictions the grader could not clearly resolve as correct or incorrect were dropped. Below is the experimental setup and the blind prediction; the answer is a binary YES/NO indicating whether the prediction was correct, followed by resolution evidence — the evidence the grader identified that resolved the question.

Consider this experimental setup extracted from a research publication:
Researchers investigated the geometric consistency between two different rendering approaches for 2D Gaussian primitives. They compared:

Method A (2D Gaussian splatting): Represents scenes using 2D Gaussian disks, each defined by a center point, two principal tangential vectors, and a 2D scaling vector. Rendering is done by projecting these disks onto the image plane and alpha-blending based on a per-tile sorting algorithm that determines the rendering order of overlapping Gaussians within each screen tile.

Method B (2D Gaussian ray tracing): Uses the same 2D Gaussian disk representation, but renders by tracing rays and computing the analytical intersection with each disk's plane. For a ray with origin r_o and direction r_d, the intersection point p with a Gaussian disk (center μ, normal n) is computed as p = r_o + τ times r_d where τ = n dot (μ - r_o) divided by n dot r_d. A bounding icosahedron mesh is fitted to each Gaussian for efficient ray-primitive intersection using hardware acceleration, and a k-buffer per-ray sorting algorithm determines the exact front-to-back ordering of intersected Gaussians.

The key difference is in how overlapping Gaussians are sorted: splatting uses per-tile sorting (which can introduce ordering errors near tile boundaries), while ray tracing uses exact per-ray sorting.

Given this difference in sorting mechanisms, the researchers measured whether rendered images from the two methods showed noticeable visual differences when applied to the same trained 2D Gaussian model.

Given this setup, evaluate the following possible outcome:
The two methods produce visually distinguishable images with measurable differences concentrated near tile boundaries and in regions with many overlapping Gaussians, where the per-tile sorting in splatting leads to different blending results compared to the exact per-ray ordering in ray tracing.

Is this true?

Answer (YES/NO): NO